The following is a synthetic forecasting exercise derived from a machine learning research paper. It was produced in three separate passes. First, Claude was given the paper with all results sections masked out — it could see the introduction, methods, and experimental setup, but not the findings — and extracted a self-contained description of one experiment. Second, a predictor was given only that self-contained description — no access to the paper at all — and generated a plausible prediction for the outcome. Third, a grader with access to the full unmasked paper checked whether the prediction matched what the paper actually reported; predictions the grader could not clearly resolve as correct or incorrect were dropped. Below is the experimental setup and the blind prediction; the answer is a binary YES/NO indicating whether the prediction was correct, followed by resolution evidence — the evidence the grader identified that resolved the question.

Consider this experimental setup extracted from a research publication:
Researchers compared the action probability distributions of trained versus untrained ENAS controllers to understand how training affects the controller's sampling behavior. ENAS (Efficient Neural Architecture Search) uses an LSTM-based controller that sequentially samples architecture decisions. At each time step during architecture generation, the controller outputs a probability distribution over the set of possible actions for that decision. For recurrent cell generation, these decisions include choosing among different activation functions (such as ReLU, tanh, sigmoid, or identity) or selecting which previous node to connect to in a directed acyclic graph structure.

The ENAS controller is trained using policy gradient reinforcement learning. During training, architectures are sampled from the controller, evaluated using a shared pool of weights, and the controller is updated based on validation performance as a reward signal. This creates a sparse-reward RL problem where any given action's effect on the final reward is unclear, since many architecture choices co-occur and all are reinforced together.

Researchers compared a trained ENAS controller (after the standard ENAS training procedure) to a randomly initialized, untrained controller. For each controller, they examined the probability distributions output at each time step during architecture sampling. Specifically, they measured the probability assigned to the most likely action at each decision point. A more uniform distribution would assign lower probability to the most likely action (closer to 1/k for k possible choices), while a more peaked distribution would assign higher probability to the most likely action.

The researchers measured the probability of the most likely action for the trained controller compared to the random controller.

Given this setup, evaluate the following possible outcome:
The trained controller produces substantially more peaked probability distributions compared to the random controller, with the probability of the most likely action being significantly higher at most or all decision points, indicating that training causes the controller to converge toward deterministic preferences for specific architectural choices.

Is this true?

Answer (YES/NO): YES